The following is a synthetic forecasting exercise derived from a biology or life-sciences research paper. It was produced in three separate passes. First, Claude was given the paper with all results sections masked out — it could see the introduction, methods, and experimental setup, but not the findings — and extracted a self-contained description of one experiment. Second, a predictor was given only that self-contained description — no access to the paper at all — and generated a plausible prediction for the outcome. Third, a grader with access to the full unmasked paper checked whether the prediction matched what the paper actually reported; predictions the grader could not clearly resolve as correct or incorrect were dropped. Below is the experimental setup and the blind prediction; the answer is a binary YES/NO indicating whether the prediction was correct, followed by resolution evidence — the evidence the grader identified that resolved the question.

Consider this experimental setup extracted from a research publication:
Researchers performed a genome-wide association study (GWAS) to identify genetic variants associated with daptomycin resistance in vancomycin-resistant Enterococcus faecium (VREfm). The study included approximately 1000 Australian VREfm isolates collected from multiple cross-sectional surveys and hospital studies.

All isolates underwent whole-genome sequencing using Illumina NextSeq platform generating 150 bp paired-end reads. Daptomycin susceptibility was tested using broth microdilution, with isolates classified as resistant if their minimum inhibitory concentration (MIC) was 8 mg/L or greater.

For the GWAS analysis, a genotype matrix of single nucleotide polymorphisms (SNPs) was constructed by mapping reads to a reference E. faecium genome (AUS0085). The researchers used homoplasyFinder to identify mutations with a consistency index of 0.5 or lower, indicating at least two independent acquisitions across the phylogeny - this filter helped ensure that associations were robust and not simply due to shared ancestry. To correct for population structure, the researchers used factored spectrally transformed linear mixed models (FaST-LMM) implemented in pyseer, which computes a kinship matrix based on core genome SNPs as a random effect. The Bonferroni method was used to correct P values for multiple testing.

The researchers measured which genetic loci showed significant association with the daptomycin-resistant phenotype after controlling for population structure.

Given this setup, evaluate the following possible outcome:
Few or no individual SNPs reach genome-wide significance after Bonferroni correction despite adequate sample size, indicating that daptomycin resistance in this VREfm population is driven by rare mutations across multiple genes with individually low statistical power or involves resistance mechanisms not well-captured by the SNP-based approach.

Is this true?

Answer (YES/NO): NO